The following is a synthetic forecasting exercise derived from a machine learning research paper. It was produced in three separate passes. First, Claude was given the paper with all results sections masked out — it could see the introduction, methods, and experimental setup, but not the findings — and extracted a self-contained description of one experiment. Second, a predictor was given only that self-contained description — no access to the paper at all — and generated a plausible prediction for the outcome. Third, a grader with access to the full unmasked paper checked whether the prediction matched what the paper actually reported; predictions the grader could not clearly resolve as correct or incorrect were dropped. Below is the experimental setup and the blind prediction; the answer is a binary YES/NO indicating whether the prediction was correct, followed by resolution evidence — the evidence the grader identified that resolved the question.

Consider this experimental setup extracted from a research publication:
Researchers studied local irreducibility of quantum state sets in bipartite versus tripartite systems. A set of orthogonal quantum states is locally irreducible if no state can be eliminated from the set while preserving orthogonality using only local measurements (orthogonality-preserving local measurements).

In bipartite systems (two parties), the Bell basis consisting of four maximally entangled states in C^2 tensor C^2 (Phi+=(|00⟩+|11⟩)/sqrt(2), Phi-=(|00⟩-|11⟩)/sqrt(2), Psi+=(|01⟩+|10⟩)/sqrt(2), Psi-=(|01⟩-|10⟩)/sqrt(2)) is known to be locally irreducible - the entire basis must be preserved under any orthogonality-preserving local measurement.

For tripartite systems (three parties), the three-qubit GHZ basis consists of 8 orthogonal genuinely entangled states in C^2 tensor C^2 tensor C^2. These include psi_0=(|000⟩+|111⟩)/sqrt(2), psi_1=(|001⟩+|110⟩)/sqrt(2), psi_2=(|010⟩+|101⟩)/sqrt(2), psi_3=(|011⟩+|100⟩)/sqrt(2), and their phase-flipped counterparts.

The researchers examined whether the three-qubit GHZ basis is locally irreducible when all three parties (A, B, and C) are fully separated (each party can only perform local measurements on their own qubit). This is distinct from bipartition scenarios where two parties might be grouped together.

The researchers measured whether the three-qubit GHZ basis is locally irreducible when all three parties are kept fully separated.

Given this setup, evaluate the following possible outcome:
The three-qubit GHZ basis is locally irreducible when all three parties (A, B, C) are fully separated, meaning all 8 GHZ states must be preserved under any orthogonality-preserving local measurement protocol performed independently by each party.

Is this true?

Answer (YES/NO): YES